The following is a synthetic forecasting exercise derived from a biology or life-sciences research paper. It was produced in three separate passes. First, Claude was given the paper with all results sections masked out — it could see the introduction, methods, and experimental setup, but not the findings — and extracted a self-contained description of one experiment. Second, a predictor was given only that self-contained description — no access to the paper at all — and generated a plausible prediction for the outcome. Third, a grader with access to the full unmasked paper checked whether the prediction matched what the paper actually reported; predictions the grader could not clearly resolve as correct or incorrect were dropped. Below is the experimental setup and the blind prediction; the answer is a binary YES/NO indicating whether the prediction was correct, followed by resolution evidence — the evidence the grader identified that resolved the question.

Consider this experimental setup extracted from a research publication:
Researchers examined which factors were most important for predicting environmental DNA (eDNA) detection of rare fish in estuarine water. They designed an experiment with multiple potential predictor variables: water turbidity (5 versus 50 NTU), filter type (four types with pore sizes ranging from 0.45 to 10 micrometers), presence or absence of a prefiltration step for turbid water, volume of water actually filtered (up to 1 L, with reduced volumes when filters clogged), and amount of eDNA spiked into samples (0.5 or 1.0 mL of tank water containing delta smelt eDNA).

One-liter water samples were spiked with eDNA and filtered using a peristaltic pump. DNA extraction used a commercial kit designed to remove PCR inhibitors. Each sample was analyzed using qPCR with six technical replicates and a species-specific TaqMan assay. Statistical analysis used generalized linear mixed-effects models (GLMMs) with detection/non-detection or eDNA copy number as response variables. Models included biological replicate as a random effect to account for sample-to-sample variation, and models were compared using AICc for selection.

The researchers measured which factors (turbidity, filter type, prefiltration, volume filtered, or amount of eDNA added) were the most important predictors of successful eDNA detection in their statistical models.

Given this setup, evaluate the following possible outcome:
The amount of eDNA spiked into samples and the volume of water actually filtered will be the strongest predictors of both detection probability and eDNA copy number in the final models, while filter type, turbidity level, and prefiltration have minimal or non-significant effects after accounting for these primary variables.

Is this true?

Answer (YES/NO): NO